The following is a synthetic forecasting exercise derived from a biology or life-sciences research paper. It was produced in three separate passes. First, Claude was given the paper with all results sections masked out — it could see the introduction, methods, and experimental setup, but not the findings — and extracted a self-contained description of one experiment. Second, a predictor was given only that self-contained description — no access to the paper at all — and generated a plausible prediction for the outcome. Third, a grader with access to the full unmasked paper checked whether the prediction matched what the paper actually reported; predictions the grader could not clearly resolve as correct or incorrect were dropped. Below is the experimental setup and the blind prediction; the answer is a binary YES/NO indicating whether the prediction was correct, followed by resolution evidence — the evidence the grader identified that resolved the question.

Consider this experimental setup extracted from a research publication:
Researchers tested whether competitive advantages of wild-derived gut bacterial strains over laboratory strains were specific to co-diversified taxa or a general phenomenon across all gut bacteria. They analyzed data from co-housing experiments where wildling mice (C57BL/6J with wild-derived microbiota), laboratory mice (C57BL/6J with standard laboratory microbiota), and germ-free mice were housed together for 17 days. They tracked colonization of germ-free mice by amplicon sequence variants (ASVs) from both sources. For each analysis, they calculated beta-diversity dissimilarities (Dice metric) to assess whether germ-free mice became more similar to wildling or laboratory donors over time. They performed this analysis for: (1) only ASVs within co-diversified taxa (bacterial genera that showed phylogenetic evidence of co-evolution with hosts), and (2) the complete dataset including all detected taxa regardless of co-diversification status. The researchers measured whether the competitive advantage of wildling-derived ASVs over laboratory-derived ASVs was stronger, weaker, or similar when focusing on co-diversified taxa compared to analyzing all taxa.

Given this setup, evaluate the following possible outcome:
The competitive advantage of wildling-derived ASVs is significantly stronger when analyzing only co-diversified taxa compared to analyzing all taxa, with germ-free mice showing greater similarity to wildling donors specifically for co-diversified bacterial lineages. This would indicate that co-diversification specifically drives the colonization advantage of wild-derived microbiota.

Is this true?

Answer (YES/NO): YES